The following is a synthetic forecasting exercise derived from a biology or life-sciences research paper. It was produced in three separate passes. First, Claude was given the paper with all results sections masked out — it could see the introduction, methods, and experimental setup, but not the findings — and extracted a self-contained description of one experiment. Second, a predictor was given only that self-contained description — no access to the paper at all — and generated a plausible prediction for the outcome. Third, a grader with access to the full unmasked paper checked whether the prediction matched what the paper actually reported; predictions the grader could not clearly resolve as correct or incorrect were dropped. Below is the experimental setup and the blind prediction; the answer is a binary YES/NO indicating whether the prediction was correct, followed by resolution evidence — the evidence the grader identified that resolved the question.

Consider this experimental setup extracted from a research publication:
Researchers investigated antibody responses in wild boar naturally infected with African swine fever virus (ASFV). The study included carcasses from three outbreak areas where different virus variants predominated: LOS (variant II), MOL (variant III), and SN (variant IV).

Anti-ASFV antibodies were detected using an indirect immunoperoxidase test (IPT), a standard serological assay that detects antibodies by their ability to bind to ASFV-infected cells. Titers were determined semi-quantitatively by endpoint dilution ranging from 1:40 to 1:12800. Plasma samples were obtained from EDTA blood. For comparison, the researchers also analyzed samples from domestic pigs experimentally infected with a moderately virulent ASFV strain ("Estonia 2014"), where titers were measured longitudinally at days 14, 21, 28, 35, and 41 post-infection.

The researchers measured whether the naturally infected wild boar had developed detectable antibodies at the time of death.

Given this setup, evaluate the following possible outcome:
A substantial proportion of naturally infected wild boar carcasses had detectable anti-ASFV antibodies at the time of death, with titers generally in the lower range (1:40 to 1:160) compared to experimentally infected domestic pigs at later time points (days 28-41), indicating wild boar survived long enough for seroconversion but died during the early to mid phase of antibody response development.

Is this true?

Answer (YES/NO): NO